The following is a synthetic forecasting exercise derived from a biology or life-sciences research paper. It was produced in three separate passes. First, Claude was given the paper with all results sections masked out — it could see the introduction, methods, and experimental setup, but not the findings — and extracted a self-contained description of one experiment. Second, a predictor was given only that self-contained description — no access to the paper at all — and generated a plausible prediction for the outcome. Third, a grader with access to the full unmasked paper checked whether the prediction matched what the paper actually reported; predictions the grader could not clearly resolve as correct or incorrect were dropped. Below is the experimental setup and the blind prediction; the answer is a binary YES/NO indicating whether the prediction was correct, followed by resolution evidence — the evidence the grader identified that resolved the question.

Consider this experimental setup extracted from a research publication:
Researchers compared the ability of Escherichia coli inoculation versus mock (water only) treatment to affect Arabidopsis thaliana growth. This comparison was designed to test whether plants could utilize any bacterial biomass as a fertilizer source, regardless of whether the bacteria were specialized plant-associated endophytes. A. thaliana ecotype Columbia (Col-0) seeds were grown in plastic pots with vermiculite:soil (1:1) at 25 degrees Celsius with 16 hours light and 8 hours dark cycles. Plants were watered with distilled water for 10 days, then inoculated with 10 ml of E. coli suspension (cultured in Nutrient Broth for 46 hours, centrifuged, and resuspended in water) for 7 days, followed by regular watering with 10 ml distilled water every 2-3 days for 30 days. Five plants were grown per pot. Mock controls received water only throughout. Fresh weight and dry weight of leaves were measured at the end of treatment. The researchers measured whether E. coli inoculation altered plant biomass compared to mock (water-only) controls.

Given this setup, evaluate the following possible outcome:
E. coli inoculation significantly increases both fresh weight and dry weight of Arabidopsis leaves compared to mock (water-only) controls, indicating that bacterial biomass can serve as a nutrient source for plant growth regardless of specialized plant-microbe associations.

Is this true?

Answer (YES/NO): NO